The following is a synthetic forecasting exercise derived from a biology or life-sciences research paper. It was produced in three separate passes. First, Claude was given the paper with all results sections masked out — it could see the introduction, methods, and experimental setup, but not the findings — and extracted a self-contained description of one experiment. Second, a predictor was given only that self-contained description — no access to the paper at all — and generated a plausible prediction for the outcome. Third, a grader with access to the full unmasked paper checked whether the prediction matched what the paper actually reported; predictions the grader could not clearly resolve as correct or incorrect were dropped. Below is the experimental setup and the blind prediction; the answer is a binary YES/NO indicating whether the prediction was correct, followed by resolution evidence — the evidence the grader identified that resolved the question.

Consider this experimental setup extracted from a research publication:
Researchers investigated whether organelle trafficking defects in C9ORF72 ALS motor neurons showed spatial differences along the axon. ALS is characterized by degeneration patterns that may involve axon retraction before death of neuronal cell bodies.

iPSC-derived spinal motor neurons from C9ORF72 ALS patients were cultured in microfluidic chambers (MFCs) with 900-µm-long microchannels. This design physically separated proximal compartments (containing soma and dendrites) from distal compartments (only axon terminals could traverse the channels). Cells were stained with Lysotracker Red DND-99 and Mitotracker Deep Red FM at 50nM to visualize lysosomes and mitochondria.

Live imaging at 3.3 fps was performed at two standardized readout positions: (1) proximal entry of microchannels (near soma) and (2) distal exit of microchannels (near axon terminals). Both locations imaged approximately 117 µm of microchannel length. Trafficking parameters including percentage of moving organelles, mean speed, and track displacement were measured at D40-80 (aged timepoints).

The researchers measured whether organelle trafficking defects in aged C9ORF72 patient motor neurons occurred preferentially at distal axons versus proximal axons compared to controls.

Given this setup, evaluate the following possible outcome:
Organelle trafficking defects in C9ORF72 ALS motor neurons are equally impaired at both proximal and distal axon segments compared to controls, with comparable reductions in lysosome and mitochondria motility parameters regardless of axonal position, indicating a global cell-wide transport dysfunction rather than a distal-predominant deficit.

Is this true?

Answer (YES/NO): YES